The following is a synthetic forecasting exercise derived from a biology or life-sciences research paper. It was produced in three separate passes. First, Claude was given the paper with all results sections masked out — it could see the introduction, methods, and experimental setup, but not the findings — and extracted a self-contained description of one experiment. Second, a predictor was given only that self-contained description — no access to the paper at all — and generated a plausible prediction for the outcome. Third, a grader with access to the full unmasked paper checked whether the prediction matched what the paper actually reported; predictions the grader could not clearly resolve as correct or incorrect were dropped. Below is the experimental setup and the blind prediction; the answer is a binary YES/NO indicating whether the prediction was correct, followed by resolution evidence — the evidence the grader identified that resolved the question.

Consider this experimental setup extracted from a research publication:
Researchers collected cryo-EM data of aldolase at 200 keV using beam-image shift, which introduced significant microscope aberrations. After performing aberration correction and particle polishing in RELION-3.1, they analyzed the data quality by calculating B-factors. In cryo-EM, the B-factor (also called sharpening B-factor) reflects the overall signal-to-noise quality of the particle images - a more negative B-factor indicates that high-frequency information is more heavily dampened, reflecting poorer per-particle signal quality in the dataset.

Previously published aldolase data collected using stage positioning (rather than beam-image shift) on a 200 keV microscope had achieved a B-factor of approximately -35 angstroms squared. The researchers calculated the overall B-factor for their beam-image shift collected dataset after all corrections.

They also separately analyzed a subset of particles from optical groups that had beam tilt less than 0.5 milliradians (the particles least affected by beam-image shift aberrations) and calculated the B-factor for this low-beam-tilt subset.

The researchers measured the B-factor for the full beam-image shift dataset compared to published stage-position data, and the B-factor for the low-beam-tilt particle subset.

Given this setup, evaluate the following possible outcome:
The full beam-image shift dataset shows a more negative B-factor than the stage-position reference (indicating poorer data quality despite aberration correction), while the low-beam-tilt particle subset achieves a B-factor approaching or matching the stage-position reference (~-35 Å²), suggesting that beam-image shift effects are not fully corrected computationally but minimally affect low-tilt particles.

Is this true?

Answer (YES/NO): NO